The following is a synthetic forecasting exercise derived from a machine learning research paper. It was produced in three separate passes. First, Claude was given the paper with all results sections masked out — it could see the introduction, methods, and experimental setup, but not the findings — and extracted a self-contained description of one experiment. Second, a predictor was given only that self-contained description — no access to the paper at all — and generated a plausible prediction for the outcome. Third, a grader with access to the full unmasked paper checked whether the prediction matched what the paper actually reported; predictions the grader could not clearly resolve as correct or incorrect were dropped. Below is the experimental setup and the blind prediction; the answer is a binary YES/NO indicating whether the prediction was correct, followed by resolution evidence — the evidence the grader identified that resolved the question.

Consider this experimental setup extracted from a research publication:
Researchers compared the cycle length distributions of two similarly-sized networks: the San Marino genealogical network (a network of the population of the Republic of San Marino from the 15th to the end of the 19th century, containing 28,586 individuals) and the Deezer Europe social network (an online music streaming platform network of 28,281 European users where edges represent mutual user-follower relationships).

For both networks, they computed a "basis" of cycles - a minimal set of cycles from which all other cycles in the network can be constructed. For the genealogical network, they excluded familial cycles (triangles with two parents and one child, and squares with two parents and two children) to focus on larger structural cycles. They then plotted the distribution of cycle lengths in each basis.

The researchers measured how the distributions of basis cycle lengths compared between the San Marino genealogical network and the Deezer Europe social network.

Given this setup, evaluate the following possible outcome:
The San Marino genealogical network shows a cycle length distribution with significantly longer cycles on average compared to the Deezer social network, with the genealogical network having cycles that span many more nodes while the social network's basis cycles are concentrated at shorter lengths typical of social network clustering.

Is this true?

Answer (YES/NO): YES